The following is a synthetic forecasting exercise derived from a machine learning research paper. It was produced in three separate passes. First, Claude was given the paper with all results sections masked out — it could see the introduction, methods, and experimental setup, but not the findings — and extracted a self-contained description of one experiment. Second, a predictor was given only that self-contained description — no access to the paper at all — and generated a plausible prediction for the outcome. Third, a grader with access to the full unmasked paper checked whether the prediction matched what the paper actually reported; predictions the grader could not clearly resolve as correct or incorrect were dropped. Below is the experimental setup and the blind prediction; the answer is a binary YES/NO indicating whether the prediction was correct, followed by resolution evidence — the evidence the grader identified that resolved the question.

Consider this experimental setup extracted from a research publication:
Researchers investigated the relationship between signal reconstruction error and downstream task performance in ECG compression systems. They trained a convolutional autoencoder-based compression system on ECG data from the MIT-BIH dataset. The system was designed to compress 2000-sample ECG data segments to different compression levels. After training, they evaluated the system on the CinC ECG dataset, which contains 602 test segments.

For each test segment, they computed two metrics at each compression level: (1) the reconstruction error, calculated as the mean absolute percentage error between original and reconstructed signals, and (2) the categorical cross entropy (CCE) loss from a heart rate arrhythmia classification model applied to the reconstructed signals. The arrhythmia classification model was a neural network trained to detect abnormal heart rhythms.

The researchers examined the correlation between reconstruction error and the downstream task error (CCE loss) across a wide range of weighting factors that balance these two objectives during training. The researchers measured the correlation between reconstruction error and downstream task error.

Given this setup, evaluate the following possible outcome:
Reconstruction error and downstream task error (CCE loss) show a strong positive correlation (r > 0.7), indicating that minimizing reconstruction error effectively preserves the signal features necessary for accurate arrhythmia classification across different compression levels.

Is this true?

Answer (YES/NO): NO